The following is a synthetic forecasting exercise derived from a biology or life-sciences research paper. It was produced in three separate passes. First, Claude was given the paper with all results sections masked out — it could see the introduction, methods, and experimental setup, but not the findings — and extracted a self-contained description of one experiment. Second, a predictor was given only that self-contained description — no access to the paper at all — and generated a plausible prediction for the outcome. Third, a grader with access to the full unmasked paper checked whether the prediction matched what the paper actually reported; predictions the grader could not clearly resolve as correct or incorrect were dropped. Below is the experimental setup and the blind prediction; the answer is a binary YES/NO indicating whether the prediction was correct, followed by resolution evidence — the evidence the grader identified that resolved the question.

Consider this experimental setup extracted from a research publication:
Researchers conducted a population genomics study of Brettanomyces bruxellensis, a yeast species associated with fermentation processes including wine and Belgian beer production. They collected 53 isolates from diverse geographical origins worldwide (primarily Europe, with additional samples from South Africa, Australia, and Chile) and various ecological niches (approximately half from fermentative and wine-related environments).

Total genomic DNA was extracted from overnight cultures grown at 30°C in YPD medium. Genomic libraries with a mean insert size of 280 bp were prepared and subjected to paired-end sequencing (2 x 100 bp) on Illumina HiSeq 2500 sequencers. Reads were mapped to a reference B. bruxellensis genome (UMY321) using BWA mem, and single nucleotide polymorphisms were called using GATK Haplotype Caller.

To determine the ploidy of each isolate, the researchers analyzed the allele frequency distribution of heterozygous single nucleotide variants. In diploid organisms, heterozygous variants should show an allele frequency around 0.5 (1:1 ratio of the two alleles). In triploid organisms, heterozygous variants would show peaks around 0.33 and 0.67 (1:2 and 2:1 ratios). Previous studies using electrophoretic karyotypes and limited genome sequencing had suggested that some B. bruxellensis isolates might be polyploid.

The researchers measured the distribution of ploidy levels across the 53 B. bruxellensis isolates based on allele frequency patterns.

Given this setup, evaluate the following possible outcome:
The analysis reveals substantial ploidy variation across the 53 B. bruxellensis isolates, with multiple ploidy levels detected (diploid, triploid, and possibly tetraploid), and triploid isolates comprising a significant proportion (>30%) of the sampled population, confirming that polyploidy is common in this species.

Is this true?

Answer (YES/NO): NO